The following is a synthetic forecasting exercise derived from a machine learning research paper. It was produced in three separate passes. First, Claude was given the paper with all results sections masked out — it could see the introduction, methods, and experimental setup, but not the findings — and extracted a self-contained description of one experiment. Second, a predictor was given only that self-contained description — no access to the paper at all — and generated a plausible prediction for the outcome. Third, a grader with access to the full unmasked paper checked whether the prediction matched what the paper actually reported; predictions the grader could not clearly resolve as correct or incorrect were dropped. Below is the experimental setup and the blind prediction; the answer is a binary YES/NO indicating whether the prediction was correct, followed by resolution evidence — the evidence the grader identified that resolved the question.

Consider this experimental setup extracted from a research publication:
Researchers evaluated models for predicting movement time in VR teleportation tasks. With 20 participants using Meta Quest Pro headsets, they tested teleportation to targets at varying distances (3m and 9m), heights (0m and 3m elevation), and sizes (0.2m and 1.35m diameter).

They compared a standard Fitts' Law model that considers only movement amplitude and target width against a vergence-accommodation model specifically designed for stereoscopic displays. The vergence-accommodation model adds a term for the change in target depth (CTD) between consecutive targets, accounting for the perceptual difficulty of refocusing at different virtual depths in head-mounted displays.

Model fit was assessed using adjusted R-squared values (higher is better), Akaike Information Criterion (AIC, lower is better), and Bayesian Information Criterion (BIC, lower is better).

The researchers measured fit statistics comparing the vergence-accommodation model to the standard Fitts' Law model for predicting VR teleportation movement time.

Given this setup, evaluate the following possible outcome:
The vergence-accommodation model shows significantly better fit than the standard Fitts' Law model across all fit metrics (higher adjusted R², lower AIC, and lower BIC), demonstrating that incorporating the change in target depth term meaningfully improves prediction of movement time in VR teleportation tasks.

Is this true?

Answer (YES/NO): NO